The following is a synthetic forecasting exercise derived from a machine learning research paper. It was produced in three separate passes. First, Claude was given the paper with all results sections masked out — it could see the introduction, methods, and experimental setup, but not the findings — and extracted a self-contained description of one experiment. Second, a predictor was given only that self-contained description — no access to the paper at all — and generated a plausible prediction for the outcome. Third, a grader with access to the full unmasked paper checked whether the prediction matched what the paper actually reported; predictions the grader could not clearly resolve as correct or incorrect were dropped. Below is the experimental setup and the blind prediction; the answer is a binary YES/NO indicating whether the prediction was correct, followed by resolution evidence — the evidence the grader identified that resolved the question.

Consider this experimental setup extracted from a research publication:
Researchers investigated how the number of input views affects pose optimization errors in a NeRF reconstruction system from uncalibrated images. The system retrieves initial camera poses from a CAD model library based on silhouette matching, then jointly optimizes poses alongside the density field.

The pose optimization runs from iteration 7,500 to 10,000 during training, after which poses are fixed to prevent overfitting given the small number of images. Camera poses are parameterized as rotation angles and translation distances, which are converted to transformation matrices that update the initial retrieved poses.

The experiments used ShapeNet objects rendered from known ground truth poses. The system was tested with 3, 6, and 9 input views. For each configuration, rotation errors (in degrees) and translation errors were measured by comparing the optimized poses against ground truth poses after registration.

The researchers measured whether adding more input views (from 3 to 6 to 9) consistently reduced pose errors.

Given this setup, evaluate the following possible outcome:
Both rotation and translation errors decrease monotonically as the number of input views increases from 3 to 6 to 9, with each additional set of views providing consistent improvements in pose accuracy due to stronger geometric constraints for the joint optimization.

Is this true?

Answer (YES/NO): NO